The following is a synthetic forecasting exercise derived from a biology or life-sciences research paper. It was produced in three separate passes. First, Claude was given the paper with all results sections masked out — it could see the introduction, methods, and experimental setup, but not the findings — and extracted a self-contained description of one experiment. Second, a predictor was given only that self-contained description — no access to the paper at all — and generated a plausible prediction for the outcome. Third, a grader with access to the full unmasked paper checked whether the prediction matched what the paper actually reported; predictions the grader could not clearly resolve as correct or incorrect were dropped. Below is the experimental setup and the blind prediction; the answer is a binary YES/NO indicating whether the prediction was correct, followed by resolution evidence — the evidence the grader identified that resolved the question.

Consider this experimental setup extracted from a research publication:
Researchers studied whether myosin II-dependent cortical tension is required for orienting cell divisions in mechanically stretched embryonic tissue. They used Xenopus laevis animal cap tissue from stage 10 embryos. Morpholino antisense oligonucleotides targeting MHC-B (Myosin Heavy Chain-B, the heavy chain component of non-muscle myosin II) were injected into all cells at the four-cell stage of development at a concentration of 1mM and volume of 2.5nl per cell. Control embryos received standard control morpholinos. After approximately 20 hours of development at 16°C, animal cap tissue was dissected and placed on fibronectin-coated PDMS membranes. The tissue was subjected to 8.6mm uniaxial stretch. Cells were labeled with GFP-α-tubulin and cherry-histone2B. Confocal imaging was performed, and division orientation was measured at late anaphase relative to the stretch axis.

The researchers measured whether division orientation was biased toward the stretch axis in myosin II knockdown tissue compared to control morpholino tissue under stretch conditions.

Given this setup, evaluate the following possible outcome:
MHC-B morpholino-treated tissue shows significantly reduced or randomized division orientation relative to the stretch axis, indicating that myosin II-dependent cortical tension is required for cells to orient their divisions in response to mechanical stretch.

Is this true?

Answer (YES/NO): NO